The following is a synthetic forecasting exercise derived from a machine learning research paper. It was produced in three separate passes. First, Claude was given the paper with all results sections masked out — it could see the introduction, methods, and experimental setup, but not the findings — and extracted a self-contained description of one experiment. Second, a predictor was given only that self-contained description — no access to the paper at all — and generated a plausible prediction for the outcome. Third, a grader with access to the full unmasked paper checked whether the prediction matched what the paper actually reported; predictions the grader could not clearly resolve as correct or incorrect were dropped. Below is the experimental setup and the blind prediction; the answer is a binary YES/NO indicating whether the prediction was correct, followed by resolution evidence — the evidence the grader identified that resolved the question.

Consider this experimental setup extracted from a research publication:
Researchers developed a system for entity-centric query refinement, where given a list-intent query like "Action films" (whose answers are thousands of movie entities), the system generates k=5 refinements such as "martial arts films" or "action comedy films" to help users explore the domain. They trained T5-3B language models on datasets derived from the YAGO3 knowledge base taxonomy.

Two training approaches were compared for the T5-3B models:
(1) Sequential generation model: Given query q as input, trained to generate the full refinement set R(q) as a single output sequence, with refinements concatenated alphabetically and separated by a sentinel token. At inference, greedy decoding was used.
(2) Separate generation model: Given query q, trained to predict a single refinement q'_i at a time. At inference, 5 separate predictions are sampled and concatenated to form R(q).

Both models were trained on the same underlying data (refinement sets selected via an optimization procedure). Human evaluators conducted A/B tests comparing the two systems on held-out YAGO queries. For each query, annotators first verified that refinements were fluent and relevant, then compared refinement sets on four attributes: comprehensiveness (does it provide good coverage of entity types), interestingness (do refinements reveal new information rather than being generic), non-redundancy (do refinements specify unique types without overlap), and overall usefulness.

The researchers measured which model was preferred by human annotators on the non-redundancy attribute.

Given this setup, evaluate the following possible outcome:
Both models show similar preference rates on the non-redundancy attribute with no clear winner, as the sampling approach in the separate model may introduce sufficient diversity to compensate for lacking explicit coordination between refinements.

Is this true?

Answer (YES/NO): NO